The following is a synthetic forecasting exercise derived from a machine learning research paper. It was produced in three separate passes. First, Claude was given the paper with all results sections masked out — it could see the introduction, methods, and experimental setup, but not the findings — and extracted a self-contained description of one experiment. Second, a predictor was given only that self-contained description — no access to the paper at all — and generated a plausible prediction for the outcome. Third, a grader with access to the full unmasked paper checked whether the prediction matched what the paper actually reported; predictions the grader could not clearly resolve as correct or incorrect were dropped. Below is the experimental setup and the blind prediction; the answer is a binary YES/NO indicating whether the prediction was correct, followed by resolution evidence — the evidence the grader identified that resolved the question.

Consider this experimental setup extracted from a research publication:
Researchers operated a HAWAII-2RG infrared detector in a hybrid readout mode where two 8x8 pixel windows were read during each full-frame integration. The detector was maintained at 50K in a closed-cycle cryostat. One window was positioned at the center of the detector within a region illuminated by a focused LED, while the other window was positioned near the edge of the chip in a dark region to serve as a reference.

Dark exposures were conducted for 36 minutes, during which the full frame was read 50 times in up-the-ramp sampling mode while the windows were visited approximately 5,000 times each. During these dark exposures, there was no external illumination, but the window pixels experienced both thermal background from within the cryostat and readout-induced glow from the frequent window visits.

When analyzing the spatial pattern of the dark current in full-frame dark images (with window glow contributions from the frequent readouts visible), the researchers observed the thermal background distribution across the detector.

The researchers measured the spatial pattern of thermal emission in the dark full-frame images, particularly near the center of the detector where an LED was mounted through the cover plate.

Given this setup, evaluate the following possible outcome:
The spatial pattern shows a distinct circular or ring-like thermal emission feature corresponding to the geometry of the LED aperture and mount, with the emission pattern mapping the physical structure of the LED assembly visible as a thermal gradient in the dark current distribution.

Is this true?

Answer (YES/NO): YES